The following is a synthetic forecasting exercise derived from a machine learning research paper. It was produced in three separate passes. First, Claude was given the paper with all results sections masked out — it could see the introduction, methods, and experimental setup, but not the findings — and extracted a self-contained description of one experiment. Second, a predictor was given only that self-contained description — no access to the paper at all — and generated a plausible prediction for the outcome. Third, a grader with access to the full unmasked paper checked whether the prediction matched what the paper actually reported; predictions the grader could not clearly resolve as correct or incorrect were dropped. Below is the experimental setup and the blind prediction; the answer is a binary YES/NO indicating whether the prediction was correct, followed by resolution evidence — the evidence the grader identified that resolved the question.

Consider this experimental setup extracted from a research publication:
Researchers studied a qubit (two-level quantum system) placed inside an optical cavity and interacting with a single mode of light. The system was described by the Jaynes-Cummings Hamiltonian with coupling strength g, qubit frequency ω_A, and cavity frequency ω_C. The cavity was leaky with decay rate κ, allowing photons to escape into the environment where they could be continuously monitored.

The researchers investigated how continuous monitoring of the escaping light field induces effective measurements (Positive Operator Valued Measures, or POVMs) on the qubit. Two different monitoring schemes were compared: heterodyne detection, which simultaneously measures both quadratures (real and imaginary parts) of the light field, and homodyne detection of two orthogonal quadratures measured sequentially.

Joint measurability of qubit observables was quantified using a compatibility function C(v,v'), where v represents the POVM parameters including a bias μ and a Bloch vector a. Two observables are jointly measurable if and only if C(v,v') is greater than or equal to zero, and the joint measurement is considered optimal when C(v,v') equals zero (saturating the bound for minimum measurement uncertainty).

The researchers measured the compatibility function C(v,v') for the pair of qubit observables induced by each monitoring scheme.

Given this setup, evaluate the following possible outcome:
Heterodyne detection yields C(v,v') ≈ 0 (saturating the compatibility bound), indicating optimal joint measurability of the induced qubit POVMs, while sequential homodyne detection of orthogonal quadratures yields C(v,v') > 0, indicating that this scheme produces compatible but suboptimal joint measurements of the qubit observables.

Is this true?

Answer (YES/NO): NO